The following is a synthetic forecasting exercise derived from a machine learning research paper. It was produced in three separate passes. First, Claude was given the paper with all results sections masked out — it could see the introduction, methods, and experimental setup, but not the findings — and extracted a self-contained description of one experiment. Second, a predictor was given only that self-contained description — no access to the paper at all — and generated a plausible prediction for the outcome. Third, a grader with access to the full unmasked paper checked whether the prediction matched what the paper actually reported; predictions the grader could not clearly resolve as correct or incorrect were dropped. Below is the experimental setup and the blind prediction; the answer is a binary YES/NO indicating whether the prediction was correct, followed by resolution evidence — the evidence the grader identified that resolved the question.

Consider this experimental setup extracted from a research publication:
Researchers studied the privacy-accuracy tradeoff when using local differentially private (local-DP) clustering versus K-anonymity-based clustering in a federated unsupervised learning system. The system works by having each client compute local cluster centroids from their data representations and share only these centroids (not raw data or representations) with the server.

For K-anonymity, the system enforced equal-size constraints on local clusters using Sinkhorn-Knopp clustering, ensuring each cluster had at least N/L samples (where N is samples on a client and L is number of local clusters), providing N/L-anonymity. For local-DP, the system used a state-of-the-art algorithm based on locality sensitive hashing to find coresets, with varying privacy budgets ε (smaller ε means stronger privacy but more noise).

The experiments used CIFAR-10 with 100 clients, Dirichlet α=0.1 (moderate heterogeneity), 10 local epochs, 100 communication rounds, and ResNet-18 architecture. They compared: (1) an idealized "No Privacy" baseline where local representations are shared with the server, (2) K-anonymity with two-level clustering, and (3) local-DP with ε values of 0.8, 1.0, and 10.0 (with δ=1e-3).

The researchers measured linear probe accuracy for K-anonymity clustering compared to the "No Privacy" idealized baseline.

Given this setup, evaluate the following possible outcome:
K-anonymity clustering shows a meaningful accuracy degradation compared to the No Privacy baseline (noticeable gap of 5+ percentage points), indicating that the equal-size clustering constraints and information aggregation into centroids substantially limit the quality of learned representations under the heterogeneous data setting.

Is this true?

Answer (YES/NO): NO